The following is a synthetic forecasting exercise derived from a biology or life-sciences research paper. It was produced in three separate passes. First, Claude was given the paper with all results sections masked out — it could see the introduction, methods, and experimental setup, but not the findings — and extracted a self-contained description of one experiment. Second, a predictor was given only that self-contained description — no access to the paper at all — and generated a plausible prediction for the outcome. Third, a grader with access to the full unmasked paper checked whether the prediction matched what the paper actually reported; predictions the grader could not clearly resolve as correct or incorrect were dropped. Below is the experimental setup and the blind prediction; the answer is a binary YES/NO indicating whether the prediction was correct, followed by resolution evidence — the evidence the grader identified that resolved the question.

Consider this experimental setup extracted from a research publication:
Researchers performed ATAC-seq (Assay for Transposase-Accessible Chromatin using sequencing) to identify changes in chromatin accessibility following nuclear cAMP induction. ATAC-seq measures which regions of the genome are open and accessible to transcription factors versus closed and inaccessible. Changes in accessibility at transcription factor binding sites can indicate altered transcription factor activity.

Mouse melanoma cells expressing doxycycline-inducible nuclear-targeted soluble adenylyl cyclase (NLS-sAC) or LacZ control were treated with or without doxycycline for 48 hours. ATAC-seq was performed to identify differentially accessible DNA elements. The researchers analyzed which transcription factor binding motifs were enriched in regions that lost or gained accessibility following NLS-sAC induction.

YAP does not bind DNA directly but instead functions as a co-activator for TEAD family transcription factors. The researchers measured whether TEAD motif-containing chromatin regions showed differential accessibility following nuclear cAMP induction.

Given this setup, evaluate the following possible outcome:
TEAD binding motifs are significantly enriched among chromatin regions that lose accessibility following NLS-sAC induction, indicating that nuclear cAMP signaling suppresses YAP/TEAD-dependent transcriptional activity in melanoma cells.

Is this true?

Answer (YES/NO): YES